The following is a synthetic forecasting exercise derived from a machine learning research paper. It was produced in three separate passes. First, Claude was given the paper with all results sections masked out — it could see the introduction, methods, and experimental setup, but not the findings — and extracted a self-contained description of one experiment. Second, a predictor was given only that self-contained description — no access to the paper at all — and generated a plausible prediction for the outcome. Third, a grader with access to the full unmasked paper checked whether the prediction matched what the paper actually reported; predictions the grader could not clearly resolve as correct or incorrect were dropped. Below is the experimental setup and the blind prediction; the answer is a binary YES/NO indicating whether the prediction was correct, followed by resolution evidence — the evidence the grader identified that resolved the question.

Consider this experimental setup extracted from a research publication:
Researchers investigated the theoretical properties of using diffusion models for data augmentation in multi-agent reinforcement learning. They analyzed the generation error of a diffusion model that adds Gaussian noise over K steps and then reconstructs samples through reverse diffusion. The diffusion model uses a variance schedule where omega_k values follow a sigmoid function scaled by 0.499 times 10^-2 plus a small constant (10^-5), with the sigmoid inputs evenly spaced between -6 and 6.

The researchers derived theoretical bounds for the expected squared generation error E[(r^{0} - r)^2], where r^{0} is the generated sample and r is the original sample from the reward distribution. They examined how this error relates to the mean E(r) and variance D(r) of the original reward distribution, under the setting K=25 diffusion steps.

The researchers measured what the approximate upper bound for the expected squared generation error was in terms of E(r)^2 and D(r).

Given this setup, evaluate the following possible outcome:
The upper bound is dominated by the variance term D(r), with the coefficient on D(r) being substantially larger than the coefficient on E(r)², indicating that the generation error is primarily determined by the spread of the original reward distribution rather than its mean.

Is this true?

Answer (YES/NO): NO